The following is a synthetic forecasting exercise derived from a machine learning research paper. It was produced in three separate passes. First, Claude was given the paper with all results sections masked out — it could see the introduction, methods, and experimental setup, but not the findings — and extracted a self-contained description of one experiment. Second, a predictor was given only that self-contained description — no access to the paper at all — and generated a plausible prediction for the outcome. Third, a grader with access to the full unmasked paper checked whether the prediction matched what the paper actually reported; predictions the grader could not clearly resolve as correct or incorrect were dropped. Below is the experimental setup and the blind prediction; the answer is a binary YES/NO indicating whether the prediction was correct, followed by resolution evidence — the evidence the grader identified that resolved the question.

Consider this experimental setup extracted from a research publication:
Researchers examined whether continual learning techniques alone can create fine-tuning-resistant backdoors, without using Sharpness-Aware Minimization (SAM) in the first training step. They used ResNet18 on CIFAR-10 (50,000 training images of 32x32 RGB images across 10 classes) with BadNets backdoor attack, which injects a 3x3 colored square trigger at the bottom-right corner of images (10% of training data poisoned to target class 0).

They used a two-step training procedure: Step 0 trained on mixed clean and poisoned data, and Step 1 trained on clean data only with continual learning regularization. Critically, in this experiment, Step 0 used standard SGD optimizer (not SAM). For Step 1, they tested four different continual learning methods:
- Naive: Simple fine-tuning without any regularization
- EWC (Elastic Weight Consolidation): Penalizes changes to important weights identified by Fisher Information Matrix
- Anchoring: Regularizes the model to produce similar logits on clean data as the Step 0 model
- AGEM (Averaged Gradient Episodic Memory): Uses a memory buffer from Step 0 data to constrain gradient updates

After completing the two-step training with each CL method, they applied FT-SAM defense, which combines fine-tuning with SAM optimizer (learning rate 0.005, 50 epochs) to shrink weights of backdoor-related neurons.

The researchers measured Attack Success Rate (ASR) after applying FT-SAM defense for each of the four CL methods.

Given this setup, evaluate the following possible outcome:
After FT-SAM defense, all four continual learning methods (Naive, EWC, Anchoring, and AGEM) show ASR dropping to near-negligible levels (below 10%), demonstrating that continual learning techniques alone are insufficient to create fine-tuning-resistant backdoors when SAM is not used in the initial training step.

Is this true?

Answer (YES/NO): NO